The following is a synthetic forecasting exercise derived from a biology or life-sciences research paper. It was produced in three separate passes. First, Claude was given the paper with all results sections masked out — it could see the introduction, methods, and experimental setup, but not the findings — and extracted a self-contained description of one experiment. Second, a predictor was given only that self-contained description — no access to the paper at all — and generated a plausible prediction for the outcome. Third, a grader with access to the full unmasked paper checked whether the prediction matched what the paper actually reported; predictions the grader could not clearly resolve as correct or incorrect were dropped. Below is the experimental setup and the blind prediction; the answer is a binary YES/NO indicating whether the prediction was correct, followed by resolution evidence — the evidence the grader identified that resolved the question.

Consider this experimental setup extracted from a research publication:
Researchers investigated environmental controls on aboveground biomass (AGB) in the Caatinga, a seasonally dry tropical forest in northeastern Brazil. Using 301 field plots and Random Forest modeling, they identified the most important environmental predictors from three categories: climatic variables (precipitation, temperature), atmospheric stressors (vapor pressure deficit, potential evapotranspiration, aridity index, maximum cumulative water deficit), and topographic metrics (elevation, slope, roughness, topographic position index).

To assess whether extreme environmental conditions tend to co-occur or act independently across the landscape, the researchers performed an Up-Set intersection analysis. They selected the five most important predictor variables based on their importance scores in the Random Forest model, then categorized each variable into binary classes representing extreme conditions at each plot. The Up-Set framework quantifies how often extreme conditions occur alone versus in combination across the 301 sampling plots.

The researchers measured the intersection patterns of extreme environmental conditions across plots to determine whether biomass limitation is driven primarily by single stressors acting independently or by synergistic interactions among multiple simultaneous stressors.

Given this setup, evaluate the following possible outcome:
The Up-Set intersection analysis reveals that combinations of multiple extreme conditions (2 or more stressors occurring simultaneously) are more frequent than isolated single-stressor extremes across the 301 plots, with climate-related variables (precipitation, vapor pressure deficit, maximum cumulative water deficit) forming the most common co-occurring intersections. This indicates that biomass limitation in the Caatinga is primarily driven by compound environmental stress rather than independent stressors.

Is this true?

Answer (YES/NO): NO